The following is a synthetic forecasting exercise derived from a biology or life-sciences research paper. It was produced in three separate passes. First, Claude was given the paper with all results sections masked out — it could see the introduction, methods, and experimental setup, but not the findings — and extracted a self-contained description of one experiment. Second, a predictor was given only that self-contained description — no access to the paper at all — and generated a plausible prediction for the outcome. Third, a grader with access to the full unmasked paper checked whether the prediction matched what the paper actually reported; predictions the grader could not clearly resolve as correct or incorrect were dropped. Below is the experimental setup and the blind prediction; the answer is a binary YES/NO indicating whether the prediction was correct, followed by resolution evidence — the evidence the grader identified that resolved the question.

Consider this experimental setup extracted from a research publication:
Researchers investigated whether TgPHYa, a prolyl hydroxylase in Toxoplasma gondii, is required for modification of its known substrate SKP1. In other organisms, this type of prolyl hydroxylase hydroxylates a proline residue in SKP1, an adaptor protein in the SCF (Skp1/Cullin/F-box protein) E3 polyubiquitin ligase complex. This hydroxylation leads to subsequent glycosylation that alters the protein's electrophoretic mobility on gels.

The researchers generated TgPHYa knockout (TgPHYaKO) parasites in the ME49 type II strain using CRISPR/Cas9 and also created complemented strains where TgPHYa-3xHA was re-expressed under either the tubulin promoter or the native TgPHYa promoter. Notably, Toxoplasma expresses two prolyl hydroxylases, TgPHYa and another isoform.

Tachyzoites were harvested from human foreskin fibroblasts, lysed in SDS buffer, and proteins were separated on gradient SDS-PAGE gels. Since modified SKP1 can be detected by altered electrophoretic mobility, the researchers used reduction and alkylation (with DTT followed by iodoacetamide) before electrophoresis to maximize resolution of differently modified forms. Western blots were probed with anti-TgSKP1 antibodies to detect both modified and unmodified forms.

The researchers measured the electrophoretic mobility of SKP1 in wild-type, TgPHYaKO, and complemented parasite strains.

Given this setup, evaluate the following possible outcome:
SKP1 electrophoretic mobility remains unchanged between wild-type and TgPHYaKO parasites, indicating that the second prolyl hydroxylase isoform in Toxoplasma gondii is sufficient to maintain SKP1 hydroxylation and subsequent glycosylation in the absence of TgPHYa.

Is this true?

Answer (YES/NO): NO